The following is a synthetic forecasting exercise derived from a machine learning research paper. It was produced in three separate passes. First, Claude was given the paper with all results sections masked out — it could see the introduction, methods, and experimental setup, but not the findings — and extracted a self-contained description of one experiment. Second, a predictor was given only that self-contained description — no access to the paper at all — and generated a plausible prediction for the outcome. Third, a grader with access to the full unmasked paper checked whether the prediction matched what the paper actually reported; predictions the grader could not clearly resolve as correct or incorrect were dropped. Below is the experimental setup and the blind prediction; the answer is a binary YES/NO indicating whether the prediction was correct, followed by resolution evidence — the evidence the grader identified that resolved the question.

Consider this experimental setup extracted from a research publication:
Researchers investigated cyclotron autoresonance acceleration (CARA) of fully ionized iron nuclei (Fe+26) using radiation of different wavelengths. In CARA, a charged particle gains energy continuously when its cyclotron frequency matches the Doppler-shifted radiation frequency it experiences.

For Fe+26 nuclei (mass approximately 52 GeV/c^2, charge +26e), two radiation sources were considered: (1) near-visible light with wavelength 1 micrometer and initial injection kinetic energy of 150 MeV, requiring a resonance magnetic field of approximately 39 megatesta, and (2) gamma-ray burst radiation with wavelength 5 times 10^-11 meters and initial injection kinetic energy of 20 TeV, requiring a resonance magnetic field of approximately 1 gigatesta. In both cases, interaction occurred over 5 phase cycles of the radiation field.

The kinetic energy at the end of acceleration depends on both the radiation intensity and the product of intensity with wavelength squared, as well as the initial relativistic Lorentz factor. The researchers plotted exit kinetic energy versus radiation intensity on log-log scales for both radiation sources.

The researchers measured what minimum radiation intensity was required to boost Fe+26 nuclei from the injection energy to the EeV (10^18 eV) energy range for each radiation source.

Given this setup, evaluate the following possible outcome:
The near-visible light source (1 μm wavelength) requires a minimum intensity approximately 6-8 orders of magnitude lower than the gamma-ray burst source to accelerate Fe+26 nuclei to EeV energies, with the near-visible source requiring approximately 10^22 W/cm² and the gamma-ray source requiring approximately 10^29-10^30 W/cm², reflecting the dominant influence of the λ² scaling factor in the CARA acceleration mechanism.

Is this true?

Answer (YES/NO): NO